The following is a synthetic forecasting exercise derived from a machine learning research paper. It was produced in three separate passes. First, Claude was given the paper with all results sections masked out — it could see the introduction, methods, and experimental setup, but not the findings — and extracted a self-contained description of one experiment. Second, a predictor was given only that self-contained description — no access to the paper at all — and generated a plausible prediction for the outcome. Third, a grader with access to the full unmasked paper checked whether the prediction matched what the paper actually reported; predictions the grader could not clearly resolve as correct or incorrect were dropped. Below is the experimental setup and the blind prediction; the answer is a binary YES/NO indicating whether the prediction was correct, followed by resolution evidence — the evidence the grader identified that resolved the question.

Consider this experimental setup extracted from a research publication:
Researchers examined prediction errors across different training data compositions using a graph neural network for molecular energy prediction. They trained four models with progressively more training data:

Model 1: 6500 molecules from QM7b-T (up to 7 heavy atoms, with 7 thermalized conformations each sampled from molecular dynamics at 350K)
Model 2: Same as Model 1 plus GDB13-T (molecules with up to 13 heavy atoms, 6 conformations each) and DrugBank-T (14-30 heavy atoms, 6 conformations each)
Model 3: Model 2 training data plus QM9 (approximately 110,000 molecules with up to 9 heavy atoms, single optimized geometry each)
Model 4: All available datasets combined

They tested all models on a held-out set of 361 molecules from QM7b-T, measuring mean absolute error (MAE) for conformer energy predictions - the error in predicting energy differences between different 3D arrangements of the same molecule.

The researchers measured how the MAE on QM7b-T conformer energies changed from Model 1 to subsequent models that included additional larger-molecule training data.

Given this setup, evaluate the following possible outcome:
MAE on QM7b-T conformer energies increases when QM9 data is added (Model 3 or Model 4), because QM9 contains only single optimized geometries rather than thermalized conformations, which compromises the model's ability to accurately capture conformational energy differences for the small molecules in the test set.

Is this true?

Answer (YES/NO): NO